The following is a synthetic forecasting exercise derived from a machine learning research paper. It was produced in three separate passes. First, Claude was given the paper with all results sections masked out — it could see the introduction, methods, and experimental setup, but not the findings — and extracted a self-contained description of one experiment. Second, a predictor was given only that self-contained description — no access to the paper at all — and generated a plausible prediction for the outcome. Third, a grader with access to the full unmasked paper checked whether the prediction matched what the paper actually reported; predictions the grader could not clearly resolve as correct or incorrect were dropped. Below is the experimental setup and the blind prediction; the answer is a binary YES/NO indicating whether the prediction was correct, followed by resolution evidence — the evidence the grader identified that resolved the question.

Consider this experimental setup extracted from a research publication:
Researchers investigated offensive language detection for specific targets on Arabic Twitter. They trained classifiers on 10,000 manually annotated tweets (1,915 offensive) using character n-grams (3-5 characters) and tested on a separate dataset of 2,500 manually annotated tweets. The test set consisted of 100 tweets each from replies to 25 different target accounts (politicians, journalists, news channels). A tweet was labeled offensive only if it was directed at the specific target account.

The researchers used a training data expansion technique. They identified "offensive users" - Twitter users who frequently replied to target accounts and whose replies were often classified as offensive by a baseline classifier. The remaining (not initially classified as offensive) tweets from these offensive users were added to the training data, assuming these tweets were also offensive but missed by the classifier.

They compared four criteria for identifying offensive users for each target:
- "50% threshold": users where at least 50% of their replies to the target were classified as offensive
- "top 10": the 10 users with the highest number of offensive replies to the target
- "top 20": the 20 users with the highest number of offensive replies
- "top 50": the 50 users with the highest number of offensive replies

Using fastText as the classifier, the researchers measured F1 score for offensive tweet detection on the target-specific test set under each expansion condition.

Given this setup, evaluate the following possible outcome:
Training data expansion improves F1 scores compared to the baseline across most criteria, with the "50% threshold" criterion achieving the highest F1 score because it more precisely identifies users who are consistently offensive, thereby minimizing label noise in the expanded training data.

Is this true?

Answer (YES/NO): NO